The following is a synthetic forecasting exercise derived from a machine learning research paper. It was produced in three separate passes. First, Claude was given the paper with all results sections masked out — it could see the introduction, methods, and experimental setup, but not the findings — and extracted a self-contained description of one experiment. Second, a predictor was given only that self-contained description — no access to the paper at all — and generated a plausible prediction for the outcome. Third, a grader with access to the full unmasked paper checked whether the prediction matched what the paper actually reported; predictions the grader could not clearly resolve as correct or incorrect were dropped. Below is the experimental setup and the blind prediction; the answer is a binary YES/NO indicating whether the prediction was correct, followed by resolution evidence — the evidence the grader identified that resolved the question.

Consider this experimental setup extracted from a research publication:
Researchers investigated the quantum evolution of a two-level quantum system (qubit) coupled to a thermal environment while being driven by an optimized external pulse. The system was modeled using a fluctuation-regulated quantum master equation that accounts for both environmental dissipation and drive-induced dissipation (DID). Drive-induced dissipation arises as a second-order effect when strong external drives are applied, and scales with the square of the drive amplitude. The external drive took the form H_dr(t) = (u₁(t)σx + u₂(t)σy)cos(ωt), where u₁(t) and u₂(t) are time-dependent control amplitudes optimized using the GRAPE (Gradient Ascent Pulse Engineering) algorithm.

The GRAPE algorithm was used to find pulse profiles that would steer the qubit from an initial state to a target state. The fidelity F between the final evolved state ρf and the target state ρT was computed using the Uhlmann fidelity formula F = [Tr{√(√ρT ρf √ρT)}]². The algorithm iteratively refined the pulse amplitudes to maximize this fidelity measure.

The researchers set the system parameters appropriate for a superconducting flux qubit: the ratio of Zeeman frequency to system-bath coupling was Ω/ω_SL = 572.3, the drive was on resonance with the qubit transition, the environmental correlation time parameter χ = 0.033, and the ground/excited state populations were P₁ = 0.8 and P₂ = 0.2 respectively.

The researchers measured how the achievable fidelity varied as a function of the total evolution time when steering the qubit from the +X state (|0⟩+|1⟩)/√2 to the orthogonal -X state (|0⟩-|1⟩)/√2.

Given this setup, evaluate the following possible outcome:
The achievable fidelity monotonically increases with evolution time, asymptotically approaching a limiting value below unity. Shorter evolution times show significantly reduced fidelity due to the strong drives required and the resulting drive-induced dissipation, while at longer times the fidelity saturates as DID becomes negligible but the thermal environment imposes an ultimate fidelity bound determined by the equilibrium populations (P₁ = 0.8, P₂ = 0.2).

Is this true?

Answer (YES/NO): NO